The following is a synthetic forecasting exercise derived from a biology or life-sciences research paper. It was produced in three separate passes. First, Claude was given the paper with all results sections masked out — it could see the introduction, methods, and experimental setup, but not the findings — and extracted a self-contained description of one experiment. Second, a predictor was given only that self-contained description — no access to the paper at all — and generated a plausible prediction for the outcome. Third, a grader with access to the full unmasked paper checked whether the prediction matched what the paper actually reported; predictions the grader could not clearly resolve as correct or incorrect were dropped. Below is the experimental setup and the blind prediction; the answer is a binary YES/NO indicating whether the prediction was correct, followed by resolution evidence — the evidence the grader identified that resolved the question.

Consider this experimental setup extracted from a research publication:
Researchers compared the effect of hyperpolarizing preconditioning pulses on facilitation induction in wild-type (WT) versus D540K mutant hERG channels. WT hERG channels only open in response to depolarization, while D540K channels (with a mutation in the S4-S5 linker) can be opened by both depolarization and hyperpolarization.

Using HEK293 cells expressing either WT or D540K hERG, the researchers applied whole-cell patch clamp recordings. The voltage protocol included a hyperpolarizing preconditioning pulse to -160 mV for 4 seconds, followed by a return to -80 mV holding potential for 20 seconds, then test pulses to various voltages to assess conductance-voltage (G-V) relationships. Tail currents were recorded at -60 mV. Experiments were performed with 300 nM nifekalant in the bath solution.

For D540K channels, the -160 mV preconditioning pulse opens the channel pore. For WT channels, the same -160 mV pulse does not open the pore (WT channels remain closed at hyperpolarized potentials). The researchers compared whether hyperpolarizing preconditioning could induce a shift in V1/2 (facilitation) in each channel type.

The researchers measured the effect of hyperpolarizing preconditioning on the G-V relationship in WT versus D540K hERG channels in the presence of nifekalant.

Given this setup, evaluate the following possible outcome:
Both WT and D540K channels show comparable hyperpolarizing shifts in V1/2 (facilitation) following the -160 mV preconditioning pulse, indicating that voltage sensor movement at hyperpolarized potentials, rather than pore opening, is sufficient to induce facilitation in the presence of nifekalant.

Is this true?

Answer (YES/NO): NO